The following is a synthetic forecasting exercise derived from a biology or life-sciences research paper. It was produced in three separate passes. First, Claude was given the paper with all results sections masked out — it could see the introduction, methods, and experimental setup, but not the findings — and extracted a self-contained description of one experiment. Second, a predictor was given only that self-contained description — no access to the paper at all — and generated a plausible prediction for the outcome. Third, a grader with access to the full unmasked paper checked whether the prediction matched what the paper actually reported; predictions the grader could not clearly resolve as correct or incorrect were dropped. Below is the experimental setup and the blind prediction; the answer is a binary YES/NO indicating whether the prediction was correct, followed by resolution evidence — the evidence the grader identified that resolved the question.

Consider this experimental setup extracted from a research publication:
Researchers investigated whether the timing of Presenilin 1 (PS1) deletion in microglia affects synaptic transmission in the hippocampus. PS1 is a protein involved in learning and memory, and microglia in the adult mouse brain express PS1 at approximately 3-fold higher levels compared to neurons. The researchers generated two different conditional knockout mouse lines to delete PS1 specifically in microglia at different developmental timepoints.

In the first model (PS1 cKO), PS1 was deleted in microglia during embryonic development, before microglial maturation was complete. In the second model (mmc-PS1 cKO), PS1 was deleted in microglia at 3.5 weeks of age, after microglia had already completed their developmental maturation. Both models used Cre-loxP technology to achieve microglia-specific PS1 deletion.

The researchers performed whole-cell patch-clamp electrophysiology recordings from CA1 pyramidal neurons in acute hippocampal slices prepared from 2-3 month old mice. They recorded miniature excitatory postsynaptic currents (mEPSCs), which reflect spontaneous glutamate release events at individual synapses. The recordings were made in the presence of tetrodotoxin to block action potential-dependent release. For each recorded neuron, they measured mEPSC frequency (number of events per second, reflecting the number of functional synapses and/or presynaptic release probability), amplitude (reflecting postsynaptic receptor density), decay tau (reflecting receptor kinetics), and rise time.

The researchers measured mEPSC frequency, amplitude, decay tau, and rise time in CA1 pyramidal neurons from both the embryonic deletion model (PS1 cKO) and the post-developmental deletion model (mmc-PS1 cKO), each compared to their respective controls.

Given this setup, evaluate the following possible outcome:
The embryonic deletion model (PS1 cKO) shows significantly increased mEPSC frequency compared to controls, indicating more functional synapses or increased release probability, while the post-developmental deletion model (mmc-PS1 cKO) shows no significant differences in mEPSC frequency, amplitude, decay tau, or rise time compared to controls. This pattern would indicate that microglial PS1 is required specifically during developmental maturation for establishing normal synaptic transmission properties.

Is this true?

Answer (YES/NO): NO